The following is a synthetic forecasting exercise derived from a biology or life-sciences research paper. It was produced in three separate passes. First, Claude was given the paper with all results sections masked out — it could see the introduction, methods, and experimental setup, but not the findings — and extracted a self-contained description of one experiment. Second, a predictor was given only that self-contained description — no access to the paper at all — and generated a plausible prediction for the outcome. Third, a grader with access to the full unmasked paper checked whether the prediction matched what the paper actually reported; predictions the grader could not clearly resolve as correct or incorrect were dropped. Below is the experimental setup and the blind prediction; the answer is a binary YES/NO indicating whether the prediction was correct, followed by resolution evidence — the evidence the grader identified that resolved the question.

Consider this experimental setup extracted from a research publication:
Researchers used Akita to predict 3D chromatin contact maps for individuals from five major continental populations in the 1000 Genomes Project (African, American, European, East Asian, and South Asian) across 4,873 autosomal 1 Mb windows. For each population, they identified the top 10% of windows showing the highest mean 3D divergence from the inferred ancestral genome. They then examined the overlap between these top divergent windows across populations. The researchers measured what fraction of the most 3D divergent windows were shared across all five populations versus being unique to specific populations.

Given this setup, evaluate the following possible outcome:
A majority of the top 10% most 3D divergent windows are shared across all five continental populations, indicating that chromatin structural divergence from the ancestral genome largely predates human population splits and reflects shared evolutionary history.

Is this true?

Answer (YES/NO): YES